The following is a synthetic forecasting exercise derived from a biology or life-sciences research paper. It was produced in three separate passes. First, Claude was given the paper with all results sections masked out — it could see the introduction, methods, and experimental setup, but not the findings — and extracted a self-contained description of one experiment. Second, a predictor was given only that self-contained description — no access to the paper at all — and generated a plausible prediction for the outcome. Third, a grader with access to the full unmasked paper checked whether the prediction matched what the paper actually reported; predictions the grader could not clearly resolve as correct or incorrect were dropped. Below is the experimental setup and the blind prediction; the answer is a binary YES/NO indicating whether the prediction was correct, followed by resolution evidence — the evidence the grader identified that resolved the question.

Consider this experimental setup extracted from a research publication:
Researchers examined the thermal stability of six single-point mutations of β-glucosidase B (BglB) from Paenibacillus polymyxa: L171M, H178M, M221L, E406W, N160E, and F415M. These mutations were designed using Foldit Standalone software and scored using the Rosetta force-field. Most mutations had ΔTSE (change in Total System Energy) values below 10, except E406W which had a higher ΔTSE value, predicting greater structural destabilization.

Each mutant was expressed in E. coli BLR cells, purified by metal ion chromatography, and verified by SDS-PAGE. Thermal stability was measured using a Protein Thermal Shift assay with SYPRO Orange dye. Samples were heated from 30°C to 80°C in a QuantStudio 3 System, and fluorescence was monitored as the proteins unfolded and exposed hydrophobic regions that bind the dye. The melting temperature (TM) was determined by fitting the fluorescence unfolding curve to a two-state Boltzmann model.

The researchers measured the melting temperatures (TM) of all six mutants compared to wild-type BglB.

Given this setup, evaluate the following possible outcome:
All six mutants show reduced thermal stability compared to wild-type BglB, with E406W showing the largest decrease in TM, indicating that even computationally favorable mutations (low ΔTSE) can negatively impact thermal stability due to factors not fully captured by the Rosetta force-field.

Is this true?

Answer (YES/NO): NO